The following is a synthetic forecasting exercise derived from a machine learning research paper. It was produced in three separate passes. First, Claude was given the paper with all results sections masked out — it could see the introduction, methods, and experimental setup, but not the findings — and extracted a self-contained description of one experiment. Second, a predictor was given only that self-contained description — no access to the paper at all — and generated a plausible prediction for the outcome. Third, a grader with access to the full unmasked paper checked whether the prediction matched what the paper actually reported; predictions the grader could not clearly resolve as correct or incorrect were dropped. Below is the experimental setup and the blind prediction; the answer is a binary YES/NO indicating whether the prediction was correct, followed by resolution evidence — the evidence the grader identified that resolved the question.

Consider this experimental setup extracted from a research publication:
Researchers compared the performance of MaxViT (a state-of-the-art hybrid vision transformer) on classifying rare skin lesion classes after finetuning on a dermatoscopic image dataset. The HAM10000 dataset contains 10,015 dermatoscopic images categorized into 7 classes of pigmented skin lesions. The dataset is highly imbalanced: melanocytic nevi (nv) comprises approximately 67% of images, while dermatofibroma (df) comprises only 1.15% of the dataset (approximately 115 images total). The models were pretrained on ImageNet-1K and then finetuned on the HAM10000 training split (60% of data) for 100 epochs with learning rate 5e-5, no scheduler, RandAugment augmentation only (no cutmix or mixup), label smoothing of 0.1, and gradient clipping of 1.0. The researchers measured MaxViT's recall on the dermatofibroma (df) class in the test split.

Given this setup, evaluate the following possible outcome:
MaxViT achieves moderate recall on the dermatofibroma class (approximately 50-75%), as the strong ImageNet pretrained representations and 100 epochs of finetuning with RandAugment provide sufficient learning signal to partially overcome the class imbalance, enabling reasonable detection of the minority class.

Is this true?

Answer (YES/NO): NO